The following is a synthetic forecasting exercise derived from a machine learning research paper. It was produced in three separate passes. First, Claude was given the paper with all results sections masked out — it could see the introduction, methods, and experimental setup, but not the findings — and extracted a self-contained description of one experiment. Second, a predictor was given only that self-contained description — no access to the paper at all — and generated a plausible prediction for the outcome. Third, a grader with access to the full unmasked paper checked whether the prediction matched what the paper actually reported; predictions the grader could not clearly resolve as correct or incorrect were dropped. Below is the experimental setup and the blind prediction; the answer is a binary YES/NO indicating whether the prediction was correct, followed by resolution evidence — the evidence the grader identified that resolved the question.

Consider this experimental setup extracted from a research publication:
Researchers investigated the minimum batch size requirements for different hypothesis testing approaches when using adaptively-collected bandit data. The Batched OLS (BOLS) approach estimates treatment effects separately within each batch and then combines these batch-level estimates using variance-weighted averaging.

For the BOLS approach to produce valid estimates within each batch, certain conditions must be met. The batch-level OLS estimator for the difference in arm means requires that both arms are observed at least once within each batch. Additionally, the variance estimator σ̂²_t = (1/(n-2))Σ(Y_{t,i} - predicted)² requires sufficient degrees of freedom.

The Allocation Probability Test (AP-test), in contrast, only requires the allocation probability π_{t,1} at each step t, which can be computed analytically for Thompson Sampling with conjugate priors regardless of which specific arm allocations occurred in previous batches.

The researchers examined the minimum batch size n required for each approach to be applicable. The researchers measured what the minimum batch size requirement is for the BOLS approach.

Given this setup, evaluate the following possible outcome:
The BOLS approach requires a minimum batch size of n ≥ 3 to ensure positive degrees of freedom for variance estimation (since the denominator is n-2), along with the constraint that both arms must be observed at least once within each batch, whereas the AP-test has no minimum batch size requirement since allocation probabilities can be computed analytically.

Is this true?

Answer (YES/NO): YES